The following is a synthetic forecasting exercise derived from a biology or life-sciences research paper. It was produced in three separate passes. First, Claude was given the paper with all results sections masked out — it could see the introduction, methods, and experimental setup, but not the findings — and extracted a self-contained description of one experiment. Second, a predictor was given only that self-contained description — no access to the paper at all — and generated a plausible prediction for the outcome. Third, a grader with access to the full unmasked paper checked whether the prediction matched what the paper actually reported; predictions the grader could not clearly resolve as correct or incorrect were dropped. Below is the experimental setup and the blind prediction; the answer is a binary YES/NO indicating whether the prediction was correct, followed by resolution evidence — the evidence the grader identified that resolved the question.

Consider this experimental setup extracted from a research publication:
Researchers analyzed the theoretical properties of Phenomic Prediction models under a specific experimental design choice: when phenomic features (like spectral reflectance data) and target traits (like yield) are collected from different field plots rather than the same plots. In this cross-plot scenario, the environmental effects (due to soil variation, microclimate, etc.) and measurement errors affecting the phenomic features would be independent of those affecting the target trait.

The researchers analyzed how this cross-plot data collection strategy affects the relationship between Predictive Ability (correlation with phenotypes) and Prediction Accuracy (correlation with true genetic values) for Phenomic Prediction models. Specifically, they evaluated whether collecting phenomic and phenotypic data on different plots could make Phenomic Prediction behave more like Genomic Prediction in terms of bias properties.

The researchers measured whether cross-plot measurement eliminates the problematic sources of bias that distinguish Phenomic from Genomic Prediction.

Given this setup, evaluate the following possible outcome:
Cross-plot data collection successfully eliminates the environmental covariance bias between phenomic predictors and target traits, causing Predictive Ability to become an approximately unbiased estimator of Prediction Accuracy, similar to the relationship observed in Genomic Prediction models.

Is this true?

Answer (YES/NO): NO